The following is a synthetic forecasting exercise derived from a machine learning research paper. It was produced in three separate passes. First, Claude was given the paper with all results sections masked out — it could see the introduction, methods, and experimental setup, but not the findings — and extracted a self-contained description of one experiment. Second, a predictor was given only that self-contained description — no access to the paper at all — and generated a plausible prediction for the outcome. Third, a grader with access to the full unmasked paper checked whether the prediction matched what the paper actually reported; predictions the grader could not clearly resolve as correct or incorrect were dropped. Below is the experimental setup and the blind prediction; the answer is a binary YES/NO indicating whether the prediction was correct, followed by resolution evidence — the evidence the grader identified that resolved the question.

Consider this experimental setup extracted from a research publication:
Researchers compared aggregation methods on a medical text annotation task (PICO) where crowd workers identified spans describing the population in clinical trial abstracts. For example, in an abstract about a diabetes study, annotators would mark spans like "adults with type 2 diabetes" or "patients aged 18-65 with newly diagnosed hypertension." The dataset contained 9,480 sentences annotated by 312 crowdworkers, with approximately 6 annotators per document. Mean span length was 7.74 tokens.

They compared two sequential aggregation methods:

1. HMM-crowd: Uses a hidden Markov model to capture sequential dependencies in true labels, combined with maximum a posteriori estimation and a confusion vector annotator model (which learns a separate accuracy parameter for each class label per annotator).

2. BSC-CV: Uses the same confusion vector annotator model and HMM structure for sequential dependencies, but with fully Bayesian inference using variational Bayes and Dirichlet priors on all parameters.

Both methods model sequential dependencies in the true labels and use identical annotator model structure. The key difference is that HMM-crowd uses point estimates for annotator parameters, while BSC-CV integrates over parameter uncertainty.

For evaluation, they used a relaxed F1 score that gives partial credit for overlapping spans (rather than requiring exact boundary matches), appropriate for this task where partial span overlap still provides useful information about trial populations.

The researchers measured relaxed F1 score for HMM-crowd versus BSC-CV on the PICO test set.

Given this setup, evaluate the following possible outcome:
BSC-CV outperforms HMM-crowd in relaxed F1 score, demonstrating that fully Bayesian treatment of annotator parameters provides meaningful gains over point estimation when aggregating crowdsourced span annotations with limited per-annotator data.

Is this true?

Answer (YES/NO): NO